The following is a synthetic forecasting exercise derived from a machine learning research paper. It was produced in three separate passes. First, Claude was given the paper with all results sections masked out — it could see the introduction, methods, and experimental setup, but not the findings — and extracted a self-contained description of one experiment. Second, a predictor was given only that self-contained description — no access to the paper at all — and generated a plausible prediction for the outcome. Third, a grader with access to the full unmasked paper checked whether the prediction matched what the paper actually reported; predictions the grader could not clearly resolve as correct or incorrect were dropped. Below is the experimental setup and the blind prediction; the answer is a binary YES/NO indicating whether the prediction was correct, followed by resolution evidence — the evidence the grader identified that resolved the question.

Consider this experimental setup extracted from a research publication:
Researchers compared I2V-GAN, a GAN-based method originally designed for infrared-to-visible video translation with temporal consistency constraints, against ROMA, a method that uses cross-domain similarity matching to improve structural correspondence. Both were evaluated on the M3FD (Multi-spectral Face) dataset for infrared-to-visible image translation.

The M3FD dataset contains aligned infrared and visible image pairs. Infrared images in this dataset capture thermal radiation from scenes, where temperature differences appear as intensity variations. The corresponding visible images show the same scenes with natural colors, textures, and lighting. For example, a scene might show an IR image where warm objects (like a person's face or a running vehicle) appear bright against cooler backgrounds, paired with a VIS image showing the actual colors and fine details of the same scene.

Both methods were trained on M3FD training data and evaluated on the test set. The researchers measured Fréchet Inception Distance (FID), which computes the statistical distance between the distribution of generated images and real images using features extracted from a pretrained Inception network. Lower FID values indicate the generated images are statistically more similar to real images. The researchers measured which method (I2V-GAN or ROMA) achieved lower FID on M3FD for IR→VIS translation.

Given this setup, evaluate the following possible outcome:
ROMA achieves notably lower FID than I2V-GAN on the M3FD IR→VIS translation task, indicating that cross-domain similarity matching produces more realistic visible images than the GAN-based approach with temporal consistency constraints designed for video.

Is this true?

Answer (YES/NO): YES